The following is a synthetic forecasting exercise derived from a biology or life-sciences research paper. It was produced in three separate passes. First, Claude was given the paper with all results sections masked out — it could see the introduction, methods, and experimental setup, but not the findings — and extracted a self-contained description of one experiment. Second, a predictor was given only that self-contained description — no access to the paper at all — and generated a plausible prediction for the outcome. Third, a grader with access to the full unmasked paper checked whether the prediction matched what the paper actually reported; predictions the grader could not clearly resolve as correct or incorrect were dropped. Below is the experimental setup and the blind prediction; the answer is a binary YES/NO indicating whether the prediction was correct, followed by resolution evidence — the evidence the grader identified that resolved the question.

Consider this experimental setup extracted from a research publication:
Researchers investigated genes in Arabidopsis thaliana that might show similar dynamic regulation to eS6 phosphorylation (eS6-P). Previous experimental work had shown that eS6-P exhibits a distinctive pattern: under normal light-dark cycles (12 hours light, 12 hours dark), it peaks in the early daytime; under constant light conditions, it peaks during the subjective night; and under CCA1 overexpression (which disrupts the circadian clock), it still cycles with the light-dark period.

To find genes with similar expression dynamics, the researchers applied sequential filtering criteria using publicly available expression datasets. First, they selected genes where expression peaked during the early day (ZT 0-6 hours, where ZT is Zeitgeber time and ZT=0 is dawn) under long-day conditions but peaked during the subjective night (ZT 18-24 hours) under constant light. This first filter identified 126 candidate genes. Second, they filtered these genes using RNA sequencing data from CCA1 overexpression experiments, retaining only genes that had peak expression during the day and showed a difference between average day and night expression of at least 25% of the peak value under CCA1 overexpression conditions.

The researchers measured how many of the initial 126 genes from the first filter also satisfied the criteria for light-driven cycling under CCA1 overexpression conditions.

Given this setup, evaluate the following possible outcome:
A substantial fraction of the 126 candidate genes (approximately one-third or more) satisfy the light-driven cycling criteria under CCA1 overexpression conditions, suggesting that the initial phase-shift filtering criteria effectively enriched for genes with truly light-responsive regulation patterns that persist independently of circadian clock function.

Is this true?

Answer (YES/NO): YES